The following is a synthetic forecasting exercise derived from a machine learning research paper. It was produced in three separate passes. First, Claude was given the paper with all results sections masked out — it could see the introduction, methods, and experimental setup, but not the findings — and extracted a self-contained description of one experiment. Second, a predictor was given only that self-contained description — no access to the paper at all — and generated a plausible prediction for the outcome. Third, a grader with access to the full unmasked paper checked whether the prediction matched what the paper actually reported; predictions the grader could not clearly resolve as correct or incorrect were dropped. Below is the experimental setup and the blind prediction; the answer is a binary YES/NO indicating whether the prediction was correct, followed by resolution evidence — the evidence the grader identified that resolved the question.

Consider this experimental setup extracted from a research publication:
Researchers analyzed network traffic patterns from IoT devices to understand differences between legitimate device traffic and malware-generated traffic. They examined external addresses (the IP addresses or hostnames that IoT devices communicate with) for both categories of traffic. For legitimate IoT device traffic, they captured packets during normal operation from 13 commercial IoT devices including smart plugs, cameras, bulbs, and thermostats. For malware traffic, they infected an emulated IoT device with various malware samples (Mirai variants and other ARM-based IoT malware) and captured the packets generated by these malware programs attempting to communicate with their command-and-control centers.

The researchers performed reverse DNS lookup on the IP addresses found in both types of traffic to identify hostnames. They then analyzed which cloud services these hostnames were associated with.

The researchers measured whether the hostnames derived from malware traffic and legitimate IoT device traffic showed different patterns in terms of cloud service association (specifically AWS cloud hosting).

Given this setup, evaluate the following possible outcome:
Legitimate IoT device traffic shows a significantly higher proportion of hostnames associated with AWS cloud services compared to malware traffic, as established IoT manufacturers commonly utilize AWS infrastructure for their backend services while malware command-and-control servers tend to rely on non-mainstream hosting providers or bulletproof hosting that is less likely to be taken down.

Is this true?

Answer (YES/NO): YES